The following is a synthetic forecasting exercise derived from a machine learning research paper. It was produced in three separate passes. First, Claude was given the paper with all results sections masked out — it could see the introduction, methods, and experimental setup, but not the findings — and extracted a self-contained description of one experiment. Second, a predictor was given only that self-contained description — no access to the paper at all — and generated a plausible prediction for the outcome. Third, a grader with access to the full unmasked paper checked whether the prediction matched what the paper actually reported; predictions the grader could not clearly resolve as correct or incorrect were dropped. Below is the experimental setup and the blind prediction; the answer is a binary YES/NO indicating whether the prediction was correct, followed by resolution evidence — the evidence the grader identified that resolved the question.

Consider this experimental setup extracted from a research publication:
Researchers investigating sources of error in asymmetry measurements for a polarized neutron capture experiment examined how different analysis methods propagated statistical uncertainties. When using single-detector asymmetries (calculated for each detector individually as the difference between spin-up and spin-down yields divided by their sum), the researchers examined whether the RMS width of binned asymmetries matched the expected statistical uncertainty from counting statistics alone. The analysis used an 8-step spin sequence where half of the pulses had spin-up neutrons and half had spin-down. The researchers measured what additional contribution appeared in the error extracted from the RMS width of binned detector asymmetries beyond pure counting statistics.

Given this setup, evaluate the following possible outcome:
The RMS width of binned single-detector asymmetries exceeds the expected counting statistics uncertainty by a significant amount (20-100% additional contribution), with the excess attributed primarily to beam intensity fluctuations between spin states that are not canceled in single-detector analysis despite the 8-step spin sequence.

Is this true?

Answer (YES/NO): NO